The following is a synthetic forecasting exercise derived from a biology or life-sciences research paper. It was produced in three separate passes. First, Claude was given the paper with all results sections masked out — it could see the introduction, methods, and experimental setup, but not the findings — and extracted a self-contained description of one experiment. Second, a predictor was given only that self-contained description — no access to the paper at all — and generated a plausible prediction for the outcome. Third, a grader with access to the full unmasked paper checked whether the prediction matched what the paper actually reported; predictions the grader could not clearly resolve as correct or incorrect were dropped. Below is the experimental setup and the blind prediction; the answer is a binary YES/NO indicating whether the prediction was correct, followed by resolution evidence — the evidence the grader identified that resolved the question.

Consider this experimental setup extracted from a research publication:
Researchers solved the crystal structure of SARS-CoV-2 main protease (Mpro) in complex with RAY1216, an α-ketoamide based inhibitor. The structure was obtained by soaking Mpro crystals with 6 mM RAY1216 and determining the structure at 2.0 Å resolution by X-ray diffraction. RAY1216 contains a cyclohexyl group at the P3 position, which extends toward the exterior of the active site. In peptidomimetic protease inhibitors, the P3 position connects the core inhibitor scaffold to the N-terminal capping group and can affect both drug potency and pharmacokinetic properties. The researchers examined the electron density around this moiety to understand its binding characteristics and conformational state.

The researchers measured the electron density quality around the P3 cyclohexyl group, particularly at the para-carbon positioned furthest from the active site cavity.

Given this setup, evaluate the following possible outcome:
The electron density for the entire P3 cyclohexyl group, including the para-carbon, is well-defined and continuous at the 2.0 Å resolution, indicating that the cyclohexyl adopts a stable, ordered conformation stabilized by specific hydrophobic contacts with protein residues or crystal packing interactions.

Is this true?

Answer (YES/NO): NO